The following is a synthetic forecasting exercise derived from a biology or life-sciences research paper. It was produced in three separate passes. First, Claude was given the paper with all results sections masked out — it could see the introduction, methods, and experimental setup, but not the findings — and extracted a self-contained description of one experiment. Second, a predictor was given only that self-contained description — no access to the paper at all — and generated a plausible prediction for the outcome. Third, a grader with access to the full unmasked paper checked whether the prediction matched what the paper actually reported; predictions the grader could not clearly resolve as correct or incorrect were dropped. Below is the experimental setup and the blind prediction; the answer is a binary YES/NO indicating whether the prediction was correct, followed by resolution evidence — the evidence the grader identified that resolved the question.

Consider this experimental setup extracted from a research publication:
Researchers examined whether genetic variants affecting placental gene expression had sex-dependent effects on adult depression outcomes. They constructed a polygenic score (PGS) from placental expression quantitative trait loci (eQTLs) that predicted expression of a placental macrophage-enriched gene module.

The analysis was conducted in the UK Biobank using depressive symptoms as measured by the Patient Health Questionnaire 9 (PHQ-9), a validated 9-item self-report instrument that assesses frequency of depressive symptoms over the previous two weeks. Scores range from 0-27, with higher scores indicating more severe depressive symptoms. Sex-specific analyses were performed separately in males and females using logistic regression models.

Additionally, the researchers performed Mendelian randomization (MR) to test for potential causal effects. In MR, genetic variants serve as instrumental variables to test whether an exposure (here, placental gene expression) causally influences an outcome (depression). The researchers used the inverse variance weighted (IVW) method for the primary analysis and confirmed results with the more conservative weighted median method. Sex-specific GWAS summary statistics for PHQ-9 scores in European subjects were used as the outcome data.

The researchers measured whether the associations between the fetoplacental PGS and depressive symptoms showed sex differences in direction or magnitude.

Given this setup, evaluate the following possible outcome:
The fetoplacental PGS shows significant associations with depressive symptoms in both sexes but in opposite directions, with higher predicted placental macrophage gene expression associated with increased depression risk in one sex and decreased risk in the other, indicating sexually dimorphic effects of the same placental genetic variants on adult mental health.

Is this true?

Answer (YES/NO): NO